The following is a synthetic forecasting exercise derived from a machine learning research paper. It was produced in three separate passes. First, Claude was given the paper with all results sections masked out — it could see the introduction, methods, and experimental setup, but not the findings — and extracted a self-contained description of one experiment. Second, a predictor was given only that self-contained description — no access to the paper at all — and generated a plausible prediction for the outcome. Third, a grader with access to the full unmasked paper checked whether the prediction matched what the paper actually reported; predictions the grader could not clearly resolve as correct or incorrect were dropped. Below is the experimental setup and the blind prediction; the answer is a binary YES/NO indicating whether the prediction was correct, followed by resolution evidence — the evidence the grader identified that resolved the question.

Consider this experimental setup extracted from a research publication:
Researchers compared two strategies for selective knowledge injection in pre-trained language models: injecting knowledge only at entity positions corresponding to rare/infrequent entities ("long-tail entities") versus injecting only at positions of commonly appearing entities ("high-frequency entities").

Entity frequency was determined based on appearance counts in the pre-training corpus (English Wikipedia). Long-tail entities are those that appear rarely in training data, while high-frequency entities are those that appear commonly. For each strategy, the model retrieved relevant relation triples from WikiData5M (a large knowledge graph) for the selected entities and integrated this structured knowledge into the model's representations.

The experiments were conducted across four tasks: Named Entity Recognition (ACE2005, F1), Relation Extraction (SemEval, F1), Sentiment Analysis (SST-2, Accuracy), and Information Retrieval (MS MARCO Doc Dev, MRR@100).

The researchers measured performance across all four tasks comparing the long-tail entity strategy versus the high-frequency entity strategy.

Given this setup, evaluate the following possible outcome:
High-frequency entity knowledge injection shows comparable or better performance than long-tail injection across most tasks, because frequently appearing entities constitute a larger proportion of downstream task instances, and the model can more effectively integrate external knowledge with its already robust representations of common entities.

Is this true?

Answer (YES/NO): NO